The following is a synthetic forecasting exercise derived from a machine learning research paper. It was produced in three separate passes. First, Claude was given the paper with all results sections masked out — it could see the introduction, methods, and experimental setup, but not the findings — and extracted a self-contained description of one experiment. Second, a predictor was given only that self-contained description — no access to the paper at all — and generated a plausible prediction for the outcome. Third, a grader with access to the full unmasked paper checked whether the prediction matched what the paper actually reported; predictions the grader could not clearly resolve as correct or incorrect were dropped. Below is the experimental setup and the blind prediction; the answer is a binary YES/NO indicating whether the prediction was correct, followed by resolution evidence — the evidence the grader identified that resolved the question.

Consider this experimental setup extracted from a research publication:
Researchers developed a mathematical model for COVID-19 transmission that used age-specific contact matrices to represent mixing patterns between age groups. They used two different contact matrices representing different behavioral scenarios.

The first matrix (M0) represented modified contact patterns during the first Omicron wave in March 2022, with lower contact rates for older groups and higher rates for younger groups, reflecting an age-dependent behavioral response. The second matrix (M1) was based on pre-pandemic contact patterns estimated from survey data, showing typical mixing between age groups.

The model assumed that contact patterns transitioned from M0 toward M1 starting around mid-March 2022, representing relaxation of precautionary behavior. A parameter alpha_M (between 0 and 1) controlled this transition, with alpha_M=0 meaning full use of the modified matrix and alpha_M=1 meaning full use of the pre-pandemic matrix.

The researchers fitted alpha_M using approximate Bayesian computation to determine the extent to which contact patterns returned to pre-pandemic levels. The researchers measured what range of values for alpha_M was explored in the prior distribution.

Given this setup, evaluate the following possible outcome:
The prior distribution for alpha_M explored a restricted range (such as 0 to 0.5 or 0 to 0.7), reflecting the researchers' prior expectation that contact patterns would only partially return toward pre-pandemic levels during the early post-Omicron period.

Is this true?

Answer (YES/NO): NO